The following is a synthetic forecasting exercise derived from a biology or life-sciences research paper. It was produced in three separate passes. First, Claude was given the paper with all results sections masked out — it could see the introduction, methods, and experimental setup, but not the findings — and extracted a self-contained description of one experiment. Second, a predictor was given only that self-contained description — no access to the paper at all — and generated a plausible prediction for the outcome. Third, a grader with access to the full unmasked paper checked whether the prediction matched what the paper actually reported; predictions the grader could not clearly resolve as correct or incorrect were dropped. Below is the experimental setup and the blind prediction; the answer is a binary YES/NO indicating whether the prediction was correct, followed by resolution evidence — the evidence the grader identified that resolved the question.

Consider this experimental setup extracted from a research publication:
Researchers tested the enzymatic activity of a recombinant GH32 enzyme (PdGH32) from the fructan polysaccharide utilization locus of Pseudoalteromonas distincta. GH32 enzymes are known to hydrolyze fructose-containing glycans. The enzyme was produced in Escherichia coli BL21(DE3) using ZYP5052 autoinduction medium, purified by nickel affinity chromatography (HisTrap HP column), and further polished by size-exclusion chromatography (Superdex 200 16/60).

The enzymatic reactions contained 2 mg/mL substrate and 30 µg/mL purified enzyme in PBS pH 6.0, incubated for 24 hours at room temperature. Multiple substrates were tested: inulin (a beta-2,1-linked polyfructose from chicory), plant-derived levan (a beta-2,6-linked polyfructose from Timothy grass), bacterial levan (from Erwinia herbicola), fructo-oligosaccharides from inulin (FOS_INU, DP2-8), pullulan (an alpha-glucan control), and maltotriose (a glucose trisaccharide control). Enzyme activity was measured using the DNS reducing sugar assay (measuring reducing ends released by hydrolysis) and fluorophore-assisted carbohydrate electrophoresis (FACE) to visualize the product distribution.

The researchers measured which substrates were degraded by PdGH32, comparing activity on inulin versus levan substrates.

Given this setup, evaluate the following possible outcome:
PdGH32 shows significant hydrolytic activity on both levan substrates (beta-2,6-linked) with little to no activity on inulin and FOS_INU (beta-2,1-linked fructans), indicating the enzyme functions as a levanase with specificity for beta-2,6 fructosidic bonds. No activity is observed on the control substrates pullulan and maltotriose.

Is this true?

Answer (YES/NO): NO